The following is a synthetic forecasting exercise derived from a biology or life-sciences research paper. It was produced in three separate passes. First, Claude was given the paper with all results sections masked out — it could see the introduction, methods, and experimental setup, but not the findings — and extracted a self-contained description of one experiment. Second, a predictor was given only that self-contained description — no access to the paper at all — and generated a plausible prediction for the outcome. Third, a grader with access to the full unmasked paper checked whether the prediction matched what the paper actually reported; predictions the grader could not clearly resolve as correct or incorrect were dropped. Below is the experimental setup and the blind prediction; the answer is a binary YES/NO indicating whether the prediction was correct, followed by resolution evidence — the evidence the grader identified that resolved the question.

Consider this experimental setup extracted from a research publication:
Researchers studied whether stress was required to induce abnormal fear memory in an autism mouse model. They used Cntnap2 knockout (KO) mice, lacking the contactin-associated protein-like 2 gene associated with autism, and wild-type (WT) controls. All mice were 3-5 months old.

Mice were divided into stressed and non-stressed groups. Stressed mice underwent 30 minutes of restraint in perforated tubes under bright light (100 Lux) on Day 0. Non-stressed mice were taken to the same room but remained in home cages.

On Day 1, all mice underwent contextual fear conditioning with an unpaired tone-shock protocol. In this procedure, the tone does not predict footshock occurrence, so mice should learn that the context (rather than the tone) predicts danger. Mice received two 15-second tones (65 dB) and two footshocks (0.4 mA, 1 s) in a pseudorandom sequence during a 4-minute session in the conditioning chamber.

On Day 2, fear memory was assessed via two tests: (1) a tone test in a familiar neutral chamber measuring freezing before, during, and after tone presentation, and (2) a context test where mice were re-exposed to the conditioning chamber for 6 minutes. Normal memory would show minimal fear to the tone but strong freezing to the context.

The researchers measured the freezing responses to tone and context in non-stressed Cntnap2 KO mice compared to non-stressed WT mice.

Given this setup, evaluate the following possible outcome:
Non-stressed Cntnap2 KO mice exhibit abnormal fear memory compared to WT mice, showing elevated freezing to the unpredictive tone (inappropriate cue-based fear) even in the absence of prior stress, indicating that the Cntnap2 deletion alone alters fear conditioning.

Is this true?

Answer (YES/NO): NO